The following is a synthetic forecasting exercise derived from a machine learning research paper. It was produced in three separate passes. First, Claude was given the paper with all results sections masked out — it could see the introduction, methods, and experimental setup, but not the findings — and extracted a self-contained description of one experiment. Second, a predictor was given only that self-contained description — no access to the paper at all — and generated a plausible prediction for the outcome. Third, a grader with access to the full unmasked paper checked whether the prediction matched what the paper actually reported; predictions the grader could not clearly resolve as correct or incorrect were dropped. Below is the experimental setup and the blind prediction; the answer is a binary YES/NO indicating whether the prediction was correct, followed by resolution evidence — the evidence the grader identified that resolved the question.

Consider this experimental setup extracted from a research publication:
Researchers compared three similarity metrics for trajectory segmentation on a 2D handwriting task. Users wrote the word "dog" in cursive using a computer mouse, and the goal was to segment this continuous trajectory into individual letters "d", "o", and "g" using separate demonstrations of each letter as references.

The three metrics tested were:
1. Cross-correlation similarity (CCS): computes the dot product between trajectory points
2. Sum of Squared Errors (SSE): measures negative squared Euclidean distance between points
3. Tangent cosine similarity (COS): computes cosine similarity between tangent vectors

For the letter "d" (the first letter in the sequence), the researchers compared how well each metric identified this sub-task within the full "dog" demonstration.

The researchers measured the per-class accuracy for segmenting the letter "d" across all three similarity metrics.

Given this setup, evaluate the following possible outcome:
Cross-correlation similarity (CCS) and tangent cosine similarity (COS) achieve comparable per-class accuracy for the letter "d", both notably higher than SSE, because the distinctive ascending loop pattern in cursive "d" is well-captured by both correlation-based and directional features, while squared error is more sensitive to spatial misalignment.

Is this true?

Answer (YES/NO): NO